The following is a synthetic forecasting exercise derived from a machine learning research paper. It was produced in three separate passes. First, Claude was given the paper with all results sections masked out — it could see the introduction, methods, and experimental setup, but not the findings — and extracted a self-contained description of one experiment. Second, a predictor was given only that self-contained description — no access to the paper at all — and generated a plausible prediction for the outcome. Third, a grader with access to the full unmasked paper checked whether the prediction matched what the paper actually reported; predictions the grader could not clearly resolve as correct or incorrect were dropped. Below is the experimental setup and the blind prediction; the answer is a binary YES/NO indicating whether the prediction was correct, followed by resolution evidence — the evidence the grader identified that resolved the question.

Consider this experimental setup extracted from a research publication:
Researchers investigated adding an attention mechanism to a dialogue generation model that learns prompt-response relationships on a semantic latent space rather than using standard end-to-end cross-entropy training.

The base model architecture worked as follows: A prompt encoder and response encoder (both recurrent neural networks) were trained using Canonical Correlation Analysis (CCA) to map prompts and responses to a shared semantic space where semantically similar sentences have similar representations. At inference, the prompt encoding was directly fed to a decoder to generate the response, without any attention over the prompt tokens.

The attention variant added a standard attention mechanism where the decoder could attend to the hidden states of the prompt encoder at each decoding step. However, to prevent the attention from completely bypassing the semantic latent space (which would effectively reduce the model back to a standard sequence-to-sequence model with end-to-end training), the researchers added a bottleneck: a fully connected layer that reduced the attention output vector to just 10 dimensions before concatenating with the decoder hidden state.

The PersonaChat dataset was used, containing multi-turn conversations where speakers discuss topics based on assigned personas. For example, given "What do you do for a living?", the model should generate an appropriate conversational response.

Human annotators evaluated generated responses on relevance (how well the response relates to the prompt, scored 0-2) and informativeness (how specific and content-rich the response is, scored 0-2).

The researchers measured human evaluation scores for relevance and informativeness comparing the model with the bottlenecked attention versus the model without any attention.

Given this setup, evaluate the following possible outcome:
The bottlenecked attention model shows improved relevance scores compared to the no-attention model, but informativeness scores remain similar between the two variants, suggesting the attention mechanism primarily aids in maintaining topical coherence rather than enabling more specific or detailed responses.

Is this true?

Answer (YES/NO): NO